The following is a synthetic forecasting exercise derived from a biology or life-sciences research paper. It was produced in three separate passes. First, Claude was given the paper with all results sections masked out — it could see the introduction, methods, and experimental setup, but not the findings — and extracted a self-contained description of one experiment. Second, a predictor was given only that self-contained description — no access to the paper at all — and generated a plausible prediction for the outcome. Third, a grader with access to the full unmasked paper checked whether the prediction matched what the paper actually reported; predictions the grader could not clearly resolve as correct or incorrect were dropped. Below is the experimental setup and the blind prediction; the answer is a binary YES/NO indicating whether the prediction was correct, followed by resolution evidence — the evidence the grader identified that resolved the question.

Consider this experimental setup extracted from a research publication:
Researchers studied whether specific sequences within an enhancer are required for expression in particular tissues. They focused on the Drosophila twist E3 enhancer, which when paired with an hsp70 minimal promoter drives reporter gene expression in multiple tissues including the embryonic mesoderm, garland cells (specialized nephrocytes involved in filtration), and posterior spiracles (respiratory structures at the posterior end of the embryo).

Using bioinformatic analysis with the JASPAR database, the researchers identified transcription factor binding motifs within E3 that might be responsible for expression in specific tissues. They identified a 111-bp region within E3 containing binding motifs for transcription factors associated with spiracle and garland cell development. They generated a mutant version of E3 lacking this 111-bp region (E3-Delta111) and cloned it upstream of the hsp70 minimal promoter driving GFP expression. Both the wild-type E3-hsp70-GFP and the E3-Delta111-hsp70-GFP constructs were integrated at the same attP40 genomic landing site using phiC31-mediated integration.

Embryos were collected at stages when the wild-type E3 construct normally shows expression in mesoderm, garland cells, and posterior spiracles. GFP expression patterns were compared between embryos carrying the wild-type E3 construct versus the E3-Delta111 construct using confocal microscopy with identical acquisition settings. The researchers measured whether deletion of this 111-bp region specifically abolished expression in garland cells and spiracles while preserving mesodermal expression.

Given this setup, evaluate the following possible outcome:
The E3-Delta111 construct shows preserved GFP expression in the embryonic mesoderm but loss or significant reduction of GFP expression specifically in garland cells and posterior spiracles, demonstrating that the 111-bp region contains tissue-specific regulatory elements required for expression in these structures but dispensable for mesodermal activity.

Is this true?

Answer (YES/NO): YES